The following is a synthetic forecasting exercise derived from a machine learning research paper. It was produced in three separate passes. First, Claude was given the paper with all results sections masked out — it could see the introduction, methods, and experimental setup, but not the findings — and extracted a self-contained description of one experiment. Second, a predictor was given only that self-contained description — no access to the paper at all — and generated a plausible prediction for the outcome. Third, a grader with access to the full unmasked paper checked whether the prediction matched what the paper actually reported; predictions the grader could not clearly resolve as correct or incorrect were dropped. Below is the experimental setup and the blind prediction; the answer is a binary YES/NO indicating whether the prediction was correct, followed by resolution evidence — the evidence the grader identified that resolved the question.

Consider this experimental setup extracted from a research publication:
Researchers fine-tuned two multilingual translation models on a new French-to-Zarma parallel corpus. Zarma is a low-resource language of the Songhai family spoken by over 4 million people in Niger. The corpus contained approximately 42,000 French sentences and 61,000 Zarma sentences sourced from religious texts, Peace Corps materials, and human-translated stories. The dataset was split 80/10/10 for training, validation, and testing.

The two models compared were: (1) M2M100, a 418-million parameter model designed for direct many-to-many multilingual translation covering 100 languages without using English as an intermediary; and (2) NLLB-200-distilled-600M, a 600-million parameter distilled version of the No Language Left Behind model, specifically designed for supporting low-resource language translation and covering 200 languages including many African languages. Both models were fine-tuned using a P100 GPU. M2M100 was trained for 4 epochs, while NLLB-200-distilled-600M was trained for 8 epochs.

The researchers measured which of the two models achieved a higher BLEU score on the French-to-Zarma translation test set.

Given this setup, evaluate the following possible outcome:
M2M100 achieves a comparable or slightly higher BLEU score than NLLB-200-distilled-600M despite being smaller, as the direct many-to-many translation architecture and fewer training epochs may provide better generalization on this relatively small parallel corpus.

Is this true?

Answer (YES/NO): YES